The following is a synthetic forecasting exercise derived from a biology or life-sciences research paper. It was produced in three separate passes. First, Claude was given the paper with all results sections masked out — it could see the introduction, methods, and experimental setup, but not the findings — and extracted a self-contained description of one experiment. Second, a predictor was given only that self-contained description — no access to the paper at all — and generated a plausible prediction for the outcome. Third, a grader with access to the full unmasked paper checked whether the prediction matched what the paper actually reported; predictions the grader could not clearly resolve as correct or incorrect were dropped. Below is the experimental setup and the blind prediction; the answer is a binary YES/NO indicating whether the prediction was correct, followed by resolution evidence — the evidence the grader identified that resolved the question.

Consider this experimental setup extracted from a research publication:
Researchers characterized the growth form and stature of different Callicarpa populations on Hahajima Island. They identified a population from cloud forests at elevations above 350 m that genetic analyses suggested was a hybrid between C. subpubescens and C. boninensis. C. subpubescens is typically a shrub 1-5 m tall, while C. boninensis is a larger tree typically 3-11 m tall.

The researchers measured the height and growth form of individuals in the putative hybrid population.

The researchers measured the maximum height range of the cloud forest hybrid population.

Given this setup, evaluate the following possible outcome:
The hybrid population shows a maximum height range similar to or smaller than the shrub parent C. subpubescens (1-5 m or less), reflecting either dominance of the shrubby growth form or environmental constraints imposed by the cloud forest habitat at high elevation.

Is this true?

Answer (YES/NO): YES